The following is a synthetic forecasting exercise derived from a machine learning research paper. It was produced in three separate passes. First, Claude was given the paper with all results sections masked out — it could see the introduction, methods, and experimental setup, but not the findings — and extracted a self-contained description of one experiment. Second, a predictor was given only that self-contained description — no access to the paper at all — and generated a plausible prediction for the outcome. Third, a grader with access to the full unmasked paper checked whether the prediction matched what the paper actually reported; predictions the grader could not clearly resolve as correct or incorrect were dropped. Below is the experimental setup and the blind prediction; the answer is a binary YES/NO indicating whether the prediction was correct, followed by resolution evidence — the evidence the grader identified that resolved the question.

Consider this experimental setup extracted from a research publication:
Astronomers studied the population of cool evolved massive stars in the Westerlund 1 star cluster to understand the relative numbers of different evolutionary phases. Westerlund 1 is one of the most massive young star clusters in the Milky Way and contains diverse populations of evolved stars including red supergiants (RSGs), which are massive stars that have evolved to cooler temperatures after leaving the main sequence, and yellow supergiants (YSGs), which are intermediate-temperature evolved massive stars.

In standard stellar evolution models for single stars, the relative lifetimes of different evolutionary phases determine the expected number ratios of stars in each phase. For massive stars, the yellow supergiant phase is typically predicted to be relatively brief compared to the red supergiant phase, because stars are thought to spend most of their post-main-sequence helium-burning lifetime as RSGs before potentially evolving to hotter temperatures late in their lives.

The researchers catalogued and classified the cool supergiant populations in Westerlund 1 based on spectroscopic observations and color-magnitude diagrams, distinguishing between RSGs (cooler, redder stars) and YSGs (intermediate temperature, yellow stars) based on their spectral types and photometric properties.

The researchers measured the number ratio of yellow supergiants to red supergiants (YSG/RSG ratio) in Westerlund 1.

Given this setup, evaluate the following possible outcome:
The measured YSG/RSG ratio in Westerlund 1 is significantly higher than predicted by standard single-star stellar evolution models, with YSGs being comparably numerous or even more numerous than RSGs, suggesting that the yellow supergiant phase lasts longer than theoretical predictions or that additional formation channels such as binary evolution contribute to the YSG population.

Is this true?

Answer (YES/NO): YES